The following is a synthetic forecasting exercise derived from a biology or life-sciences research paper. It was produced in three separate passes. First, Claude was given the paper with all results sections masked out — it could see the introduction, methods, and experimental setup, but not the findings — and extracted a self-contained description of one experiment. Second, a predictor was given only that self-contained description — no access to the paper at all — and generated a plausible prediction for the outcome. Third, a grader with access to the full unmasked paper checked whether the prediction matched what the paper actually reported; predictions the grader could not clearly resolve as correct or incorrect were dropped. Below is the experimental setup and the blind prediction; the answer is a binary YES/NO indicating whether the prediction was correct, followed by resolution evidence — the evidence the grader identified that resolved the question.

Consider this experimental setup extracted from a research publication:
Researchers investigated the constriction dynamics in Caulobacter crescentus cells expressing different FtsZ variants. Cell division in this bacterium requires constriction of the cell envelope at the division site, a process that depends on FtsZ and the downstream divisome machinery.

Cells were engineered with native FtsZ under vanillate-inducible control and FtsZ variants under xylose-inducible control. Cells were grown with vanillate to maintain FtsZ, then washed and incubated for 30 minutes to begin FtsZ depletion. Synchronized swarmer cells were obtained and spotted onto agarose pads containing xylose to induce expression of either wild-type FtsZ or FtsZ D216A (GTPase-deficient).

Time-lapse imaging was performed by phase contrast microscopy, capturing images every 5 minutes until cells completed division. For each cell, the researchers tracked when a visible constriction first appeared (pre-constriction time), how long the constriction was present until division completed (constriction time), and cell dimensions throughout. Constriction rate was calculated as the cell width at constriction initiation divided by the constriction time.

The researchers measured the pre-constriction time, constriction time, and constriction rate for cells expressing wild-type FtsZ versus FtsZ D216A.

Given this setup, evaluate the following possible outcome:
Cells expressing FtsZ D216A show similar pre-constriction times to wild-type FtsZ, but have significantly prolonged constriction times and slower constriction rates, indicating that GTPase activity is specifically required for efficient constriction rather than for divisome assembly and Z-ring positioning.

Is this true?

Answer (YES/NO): NO